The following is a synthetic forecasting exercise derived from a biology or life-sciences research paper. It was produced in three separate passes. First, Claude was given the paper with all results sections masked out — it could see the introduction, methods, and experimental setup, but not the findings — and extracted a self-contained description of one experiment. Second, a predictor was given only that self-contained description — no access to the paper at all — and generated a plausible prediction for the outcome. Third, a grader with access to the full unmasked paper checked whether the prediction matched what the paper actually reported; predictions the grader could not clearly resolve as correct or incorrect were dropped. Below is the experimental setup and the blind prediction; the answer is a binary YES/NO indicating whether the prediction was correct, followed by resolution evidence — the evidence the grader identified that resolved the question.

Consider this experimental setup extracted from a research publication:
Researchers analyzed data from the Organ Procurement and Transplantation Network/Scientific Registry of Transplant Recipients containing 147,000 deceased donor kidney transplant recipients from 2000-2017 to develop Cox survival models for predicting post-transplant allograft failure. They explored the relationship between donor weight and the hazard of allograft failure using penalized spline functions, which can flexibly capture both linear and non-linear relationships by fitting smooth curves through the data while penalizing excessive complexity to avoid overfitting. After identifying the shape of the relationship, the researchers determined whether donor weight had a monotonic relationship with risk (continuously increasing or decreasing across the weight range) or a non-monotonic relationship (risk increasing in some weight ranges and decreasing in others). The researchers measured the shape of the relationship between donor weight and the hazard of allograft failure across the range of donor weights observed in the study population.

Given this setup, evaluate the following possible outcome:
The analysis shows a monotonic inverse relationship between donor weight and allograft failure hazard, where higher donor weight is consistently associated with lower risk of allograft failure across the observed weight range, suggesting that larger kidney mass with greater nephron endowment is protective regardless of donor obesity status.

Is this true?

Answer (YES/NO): NO